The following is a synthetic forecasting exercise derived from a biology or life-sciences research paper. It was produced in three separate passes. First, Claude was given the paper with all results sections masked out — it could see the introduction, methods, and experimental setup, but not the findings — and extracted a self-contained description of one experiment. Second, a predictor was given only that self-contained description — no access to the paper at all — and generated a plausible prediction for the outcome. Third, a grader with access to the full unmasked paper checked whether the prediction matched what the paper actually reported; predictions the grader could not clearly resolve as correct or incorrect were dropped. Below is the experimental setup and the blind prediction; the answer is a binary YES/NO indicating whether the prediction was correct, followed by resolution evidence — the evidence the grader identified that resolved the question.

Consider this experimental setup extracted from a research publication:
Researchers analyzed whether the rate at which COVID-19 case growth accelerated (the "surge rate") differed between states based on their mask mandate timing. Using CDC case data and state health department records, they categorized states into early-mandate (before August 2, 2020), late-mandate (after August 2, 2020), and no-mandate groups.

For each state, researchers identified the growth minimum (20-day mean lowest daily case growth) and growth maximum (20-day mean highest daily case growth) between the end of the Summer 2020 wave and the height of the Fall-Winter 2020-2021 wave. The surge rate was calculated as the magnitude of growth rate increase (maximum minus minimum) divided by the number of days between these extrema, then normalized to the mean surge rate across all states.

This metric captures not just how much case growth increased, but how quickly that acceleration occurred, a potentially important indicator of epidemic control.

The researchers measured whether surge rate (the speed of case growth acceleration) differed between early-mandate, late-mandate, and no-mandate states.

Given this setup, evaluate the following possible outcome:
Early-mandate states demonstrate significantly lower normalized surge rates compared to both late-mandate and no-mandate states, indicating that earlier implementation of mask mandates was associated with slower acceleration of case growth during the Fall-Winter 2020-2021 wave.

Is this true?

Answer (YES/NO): NO